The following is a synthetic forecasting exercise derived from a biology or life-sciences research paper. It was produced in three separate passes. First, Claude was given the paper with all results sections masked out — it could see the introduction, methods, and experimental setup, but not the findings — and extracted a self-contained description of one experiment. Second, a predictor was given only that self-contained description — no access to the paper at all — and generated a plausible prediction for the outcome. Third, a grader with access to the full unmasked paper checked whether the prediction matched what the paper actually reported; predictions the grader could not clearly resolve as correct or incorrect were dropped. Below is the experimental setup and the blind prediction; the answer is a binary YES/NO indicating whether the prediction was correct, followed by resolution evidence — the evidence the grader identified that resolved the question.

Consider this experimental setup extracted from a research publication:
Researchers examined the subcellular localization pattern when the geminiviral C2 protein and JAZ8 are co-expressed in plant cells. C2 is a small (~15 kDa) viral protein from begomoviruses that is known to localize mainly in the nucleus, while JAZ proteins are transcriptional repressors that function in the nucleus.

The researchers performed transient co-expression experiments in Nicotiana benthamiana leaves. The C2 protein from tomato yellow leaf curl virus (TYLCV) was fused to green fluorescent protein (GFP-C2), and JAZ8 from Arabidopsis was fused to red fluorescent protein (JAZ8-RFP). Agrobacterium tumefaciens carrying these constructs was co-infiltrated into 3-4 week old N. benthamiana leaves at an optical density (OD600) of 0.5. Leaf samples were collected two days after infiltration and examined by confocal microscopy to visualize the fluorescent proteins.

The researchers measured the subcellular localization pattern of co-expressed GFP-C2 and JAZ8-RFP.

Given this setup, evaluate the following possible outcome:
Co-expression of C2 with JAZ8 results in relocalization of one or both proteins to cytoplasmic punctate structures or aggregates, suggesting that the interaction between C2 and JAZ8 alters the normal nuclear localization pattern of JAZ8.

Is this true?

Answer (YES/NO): NO